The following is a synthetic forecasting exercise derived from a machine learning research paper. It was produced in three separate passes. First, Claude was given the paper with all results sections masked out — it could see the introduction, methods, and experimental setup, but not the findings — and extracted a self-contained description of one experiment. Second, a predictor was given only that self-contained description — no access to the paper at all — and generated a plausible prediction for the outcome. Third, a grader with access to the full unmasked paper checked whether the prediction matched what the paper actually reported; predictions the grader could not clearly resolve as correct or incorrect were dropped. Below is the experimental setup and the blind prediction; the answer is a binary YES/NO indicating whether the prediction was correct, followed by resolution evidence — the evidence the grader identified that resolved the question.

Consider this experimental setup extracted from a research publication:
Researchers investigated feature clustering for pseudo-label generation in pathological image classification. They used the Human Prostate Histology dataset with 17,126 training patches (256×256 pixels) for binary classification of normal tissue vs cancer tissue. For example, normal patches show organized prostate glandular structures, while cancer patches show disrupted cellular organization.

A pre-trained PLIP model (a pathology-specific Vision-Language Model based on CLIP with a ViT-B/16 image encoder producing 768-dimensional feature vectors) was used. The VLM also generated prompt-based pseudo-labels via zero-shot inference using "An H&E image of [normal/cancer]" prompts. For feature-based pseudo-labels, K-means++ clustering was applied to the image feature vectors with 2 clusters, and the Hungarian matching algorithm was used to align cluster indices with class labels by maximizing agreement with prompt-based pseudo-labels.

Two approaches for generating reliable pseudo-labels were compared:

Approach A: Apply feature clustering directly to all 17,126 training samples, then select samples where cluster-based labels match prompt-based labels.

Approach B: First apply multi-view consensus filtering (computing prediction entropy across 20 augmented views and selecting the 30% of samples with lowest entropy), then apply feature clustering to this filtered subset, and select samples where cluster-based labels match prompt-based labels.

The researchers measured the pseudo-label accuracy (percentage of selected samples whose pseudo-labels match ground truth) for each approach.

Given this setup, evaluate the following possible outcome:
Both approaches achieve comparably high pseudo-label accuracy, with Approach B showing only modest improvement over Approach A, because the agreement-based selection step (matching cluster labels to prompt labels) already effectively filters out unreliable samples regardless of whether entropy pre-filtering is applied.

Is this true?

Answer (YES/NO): NO